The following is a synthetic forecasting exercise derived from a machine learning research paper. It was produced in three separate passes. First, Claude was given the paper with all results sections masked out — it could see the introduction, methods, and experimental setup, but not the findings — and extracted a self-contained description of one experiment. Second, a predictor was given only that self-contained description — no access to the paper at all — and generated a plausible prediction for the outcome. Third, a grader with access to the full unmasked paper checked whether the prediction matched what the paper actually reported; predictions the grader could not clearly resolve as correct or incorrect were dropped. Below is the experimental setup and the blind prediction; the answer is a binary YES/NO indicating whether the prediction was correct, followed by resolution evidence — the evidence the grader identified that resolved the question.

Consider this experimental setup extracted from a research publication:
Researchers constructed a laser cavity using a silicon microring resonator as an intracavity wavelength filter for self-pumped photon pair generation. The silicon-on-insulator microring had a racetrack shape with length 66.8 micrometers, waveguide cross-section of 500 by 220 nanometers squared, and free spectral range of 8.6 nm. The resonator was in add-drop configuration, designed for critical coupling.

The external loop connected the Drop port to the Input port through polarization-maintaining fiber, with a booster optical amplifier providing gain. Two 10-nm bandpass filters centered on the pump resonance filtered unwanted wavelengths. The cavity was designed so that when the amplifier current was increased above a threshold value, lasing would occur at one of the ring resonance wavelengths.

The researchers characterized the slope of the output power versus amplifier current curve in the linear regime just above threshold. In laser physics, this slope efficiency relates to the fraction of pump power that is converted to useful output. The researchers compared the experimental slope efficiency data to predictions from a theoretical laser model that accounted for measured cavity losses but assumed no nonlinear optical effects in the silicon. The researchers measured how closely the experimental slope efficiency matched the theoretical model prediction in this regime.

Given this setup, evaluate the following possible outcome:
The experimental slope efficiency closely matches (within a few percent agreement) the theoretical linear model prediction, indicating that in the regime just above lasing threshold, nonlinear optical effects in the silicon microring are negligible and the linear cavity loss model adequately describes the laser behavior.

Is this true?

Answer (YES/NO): YES